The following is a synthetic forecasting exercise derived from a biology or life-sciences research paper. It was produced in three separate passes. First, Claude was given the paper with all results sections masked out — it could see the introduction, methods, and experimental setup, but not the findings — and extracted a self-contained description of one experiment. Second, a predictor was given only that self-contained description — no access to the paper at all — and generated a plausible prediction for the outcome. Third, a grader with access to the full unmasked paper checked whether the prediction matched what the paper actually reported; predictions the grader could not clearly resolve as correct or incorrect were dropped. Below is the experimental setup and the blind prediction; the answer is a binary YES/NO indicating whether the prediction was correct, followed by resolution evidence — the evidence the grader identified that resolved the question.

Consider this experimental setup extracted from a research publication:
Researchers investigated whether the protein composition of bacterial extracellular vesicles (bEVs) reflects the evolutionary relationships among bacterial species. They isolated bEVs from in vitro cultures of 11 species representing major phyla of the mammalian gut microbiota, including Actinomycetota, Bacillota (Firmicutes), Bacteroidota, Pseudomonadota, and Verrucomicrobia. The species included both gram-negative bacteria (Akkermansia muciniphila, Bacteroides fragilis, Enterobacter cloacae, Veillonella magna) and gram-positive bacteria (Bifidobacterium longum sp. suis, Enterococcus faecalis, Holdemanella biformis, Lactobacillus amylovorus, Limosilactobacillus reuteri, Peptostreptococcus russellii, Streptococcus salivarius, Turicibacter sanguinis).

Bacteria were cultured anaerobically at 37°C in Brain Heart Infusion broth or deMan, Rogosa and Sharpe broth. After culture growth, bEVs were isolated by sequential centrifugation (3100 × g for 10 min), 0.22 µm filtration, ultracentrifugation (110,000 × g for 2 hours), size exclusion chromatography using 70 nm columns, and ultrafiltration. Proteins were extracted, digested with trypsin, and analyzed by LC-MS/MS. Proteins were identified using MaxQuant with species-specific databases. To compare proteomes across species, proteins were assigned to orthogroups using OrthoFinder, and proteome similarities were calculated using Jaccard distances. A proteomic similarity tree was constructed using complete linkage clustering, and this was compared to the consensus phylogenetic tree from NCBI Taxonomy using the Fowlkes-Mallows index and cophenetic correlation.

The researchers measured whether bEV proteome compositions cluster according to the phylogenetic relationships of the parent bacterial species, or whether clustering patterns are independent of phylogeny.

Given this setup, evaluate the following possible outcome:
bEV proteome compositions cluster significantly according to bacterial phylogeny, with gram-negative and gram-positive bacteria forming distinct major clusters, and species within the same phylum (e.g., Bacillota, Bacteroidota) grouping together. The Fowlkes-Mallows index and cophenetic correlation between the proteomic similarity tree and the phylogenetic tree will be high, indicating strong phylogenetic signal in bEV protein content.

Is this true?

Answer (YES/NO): NO